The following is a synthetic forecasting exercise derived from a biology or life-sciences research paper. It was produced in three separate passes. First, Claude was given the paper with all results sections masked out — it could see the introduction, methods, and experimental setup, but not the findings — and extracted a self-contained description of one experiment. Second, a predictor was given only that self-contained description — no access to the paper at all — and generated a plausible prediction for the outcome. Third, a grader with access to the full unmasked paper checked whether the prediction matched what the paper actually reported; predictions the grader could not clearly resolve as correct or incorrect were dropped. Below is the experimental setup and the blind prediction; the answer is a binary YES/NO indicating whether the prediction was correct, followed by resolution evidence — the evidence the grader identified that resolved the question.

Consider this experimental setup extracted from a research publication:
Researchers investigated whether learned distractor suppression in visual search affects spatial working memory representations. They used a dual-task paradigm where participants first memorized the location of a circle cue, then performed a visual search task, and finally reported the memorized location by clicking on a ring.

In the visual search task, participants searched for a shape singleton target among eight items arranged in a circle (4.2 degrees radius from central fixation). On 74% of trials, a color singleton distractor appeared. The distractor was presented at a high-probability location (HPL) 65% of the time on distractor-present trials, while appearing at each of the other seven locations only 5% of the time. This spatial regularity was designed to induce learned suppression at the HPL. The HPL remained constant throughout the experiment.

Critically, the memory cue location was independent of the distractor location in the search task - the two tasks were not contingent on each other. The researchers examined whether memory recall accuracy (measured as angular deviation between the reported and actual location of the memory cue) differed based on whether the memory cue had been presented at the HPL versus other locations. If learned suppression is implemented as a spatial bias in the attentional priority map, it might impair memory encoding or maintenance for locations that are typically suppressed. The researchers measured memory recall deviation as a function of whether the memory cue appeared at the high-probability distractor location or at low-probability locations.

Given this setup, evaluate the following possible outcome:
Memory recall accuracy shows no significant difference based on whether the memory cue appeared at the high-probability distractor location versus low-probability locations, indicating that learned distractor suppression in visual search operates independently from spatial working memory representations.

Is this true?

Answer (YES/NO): YES